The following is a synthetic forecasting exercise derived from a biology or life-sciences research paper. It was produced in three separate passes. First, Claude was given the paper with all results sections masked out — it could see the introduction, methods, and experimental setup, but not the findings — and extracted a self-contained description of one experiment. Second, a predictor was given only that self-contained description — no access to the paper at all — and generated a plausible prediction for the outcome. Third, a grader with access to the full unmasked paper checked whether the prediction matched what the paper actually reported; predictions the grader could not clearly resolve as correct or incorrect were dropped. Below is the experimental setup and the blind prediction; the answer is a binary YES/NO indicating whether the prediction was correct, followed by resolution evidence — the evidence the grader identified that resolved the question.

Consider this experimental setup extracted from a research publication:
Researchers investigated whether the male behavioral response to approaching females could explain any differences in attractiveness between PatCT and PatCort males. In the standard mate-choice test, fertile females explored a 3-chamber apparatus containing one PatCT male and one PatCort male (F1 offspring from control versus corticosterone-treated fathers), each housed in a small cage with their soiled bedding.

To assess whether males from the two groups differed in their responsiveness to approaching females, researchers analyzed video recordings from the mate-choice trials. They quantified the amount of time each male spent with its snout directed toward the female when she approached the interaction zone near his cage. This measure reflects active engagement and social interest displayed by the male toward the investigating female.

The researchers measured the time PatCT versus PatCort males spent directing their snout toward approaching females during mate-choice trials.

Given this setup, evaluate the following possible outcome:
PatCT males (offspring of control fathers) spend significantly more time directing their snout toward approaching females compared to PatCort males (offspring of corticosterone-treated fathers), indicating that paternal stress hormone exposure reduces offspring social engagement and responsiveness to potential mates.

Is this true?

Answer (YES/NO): NO